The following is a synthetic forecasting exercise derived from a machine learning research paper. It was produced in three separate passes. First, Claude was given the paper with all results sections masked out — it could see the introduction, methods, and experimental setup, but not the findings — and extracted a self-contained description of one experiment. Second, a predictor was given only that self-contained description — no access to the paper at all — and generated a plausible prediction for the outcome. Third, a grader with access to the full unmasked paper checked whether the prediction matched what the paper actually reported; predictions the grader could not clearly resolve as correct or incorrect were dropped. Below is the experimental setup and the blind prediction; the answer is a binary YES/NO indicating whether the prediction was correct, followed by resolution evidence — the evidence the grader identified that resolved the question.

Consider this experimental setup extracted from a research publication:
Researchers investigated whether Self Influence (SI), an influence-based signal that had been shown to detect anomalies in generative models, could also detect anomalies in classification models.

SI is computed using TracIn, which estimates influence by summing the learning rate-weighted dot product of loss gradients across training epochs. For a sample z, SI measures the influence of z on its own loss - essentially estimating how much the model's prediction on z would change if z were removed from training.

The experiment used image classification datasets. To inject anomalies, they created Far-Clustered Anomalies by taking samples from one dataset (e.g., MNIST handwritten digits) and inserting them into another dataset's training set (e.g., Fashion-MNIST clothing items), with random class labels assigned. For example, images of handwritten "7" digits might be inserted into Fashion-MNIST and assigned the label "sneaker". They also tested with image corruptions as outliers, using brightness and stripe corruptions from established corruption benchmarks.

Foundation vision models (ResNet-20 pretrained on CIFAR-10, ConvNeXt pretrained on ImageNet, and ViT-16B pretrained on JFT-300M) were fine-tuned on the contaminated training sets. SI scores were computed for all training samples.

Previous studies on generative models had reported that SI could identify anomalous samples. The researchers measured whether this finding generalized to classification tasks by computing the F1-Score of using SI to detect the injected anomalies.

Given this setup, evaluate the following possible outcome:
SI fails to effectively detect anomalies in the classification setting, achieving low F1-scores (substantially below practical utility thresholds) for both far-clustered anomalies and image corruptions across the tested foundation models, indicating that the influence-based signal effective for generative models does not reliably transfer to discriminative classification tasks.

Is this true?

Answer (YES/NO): YES